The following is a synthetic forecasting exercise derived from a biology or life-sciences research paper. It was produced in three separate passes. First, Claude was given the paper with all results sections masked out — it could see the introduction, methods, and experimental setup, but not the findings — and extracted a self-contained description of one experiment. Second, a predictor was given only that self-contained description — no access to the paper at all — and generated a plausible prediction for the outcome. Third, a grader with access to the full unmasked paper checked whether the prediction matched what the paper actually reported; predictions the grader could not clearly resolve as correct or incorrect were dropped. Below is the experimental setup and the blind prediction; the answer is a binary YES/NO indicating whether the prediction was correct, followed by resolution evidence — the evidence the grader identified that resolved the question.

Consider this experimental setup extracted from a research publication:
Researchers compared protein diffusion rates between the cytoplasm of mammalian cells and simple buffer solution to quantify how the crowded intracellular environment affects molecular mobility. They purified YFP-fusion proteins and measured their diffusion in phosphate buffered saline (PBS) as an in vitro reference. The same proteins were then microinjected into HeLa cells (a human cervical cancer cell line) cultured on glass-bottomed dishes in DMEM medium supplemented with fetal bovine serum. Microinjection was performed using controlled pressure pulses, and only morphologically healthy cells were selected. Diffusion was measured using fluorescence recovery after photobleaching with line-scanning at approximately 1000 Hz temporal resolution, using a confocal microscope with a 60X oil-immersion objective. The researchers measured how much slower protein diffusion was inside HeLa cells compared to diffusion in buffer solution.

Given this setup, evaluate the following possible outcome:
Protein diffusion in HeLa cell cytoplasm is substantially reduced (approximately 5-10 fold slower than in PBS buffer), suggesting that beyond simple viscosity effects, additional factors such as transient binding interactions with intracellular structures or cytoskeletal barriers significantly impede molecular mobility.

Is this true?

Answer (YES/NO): NO